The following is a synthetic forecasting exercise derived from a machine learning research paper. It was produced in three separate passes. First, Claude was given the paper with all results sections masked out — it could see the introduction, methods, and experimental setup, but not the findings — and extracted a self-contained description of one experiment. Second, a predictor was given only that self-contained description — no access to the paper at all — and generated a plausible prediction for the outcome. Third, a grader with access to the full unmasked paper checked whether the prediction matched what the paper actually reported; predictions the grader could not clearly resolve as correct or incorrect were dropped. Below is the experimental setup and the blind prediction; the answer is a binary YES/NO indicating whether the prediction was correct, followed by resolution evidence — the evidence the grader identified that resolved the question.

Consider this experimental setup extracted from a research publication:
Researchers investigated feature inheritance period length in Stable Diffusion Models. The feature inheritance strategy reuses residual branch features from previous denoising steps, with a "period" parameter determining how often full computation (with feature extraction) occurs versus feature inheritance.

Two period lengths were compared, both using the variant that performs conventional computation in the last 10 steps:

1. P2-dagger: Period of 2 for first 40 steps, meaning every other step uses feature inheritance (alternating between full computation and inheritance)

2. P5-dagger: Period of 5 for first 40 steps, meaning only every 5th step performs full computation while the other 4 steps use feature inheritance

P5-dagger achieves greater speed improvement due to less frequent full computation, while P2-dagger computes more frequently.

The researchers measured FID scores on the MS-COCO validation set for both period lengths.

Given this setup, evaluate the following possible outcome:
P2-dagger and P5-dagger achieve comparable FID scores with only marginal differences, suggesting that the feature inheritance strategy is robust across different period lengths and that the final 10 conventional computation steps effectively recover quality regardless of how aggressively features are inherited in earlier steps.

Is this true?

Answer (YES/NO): NO